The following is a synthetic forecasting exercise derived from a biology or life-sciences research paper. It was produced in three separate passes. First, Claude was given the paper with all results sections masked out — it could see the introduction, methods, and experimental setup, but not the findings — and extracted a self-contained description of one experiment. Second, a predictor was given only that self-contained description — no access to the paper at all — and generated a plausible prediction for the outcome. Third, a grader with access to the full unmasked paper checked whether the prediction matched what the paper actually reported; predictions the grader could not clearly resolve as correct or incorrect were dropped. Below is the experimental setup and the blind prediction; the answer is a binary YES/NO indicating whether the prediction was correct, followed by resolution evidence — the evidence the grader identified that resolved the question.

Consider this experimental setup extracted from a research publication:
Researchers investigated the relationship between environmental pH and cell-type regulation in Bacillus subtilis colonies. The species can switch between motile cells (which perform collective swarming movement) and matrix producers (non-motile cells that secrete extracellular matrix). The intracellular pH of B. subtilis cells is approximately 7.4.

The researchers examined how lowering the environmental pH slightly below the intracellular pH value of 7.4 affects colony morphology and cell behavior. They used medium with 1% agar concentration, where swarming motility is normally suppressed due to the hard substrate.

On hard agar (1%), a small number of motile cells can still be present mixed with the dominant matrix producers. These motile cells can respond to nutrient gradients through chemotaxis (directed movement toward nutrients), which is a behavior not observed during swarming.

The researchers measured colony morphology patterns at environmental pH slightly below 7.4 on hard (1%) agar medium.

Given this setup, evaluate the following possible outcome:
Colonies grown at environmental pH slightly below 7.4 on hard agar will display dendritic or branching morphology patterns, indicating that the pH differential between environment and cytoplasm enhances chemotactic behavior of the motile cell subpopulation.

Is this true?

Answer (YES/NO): NO